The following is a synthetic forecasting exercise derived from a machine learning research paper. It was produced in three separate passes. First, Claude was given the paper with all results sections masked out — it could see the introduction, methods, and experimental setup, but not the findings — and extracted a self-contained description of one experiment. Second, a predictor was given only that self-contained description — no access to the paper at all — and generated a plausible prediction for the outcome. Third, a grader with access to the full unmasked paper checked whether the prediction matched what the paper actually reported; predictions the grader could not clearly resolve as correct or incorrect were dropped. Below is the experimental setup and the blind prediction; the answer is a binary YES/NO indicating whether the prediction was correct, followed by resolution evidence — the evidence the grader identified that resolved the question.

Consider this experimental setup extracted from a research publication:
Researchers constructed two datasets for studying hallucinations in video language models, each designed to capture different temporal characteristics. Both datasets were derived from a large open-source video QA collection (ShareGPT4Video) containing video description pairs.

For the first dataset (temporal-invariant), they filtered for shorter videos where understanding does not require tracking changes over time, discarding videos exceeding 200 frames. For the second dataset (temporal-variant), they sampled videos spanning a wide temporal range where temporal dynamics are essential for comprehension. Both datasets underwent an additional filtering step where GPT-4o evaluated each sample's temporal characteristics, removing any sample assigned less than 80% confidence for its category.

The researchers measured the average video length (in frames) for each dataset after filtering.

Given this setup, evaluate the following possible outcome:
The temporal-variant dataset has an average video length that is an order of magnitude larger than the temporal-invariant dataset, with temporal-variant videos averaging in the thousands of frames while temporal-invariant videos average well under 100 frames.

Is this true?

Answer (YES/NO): NO